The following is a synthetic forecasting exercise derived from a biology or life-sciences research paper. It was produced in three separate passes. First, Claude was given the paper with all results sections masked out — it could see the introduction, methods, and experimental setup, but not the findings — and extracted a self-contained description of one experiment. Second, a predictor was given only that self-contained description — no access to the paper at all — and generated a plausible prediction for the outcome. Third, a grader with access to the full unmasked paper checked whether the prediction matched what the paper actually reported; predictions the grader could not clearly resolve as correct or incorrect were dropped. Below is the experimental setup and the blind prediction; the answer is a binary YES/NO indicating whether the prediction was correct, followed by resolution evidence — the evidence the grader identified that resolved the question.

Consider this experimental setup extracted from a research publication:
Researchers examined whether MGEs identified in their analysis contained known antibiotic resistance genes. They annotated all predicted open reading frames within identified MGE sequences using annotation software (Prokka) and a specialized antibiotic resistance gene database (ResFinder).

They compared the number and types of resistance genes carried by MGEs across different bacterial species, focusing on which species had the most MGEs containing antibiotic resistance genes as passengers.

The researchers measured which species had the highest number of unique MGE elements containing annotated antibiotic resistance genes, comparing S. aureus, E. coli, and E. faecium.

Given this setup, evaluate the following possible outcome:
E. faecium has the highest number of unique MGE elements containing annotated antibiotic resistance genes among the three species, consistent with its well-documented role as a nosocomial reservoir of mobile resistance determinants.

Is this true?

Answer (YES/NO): NO